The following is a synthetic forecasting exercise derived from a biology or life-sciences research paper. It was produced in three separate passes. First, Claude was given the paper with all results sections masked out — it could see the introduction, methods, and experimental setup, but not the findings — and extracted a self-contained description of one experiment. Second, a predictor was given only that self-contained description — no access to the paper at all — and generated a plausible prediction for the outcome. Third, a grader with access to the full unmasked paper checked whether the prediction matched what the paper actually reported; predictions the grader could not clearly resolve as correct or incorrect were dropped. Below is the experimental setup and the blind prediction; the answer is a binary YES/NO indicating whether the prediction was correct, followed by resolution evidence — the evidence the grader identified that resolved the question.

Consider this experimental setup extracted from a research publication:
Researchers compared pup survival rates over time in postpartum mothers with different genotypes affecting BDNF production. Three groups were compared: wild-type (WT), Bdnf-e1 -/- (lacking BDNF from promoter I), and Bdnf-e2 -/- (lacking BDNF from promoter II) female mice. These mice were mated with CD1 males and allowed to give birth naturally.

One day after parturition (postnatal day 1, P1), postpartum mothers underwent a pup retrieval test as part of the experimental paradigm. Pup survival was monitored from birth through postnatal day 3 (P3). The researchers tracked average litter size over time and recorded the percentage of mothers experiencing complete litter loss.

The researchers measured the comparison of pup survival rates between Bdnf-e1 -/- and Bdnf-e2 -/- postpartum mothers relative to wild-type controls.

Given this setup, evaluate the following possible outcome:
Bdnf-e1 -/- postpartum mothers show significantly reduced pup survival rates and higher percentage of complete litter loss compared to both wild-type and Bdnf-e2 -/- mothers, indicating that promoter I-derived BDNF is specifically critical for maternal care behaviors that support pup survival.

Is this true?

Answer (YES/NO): YES